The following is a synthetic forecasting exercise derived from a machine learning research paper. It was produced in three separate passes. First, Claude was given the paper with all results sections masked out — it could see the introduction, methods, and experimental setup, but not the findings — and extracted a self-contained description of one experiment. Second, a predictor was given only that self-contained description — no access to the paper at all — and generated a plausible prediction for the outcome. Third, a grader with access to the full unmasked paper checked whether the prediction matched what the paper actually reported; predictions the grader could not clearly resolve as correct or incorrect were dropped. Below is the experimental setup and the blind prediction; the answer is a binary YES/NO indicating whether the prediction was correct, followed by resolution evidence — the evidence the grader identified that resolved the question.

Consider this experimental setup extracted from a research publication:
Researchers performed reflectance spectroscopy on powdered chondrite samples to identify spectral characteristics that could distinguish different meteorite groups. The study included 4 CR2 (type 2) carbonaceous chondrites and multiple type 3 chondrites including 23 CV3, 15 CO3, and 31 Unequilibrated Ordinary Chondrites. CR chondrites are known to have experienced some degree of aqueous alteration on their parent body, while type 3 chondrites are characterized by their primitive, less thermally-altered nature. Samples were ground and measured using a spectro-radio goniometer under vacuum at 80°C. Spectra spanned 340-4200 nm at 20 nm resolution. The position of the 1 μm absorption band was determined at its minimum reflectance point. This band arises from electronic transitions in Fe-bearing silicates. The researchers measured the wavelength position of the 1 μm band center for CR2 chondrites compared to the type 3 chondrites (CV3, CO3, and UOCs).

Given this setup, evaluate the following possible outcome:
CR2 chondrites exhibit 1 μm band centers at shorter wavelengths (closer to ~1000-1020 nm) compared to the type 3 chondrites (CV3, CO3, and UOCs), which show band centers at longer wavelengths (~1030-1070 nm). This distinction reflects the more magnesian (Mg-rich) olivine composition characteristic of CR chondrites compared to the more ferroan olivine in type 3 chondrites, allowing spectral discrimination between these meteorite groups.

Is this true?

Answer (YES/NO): NO